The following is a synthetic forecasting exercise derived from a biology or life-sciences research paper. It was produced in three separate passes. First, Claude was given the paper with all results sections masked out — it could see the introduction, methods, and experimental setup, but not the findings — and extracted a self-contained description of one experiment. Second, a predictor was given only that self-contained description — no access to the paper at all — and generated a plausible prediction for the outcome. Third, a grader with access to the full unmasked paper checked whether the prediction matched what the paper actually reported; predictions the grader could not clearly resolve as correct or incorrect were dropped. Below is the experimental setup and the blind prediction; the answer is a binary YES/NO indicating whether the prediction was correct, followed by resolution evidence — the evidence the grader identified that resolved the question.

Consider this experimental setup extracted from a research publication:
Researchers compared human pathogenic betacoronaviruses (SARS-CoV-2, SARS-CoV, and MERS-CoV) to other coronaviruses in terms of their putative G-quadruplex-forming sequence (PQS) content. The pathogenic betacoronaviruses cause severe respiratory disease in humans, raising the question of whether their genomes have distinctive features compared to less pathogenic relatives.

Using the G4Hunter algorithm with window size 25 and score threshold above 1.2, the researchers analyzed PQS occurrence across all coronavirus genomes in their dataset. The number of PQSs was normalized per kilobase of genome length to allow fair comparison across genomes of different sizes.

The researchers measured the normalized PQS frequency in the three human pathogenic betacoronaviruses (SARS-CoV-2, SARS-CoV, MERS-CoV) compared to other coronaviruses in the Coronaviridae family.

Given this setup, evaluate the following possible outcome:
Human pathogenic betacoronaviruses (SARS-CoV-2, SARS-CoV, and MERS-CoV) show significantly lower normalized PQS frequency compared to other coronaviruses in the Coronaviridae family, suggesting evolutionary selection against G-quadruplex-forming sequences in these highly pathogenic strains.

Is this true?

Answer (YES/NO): YES